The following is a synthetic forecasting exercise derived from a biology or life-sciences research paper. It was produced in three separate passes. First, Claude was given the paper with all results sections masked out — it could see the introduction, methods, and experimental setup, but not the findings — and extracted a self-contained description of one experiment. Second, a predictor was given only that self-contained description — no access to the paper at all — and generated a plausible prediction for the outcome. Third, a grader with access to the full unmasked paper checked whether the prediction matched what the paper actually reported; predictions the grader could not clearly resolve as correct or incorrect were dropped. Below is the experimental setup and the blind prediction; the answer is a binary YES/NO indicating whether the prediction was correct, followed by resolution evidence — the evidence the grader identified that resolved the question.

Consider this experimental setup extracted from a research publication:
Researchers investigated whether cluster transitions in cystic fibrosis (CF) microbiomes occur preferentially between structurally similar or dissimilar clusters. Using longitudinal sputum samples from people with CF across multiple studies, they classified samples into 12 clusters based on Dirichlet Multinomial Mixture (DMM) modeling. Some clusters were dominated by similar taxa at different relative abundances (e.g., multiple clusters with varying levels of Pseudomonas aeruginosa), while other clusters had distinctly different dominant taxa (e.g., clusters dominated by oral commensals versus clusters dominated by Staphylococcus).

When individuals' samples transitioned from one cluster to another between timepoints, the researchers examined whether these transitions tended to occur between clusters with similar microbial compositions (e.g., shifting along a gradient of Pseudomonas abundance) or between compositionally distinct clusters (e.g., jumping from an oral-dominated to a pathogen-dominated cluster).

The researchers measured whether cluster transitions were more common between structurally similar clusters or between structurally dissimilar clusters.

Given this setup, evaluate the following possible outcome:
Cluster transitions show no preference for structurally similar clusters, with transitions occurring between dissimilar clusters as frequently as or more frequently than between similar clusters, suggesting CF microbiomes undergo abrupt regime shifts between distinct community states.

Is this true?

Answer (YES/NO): NO